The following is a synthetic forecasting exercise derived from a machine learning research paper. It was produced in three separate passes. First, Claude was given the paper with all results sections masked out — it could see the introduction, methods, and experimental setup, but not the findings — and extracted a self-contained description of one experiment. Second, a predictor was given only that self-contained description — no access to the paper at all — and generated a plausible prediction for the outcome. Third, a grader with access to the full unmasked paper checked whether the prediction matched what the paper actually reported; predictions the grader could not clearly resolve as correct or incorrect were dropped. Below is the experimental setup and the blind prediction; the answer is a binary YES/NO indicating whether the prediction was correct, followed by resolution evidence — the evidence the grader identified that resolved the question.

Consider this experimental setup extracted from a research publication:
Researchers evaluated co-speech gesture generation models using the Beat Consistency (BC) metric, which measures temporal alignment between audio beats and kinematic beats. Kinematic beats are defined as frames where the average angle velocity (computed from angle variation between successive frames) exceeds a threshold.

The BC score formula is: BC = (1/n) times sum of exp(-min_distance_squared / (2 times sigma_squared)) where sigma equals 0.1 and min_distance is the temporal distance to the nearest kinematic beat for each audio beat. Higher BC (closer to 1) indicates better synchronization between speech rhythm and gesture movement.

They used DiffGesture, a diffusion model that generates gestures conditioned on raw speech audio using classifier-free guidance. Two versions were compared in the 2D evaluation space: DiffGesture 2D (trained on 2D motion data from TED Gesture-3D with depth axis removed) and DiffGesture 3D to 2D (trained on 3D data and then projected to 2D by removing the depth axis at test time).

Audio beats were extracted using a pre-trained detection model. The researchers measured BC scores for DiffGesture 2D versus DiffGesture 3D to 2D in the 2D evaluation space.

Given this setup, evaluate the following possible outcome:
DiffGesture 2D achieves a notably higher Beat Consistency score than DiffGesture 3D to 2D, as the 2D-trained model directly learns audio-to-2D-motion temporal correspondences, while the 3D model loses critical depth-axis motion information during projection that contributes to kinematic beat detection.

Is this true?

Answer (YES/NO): NO